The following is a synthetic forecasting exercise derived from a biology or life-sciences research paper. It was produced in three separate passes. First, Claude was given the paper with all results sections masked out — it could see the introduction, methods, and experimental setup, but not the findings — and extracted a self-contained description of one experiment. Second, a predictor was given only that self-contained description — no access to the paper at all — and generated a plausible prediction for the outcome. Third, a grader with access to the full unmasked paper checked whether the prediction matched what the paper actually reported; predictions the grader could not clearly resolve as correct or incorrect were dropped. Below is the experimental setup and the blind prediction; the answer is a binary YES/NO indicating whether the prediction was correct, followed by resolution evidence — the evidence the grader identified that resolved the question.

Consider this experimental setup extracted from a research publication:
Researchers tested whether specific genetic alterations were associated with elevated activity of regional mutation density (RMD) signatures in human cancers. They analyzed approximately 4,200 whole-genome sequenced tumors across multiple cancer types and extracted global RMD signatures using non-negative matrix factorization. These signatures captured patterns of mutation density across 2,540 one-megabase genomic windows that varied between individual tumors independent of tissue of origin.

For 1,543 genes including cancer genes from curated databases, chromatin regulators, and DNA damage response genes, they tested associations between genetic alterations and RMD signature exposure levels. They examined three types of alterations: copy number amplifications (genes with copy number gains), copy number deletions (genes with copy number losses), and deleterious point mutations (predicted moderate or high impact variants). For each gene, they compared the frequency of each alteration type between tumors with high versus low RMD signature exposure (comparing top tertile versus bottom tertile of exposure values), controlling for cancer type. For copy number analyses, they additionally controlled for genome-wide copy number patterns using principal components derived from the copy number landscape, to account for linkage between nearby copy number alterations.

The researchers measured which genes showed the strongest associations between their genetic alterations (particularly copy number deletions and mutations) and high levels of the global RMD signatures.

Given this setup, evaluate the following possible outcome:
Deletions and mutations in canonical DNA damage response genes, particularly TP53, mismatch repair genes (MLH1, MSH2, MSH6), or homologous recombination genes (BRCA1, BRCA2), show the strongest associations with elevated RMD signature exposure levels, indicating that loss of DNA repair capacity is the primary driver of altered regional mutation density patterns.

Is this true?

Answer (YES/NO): NO